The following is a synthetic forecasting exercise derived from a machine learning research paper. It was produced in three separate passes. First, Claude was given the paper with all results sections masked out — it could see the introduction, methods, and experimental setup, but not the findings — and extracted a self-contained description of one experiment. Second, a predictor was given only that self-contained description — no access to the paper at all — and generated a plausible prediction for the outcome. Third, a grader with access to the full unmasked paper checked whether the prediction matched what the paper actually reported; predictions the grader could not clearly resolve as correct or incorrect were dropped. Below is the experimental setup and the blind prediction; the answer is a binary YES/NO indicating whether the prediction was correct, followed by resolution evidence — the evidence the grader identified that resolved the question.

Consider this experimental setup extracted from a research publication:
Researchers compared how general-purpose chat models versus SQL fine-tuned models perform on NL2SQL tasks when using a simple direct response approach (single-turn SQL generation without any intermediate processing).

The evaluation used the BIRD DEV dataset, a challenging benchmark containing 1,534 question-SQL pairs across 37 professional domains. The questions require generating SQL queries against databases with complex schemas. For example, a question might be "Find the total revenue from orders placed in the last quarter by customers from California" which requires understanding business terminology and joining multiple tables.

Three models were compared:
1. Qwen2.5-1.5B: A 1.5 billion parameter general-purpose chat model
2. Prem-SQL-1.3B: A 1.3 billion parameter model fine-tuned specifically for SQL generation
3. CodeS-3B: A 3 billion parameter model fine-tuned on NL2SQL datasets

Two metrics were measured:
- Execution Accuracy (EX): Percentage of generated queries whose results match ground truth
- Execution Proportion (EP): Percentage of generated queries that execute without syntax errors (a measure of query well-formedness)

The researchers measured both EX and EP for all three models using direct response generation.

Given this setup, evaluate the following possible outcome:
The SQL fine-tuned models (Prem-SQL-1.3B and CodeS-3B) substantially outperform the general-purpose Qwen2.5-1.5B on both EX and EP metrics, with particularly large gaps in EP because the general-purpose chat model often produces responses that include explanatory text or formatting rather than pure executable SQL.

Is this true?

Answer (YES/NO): NO